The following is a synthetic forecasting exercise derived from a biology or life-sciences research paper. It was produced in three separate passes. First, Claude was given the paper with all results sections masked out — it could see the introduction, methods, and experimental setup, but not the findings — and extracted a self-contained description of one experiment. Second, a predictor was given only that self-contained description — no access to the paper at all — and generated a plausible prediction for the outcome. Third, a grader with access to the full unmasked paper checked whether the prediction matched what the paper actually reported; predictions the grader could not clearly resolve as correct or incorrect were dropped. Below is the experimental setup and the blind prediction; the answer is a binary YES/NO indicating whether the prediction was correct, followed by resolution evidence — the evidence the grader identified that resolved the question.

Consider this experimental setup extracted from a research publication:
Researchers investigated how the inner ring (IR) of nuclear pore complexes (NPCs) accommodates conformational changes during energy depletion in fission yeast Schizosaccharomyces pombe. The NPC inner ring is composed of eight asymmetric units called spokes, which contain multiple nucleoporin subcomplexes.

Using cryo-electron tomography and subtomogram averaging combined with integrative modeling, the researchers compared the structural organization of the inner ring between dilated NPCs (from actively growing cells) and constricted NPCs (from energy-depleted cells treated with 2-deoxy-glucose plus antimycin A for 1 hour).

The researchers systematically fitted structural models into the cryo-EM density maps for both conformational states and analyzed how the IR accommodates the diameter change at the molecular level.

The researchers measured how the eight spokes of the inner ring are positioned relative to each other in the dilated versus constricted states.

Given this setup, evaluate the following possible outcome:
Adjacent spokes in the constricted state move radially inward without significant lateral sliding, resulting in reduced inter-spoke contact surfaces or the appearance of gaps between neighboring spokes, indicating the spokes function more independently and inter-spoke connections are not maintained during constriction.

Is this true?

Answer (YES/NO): NO